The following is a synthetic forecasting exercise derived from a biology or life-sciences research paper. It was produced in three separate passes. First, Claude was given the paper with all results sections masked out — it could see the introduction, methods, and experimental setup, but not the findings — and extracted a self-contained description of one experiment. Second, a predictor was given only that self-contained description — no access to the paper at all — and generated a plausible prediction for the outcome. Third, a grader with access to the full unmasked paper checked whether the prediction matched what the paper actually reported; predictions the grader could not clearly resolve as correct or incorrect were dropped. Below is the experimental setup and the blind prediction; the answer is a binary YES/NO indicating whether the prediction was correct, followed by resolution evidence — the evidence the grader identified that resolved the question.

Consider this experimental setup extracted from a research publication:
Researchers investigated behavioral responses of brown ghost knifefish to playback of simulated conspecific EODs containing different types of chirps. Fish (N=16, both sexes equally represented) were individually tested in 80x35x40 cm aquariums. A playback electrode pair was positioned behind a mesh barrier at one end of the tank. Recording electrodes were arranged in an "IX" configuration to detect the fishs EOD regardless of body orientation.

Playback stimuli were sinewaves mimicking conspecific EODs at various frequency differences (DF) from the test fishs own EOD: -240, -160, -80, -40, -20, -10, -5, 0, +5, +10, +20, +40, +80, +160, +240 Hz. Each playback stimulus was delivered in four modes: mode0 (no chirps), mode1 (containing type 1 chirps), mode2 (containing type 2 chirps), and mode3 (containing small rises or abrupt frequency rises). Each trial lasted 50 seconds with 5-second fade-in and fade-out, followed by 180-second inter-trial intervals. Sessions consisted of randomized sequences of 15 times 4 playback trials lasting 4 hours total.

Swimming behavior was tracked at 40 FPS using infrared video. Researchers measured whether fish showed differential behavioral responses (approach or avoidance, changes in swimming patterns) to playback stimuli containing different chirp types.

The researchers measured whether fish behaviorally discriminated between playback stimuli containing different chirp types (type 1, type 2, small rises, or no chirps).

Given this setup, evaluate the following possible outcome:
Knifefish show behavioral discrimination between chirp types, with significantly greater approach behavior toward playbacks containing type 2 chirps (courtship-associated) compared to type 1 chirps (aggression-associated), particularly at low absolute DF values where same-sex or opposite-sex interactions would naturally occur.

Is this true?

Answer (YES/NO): NO